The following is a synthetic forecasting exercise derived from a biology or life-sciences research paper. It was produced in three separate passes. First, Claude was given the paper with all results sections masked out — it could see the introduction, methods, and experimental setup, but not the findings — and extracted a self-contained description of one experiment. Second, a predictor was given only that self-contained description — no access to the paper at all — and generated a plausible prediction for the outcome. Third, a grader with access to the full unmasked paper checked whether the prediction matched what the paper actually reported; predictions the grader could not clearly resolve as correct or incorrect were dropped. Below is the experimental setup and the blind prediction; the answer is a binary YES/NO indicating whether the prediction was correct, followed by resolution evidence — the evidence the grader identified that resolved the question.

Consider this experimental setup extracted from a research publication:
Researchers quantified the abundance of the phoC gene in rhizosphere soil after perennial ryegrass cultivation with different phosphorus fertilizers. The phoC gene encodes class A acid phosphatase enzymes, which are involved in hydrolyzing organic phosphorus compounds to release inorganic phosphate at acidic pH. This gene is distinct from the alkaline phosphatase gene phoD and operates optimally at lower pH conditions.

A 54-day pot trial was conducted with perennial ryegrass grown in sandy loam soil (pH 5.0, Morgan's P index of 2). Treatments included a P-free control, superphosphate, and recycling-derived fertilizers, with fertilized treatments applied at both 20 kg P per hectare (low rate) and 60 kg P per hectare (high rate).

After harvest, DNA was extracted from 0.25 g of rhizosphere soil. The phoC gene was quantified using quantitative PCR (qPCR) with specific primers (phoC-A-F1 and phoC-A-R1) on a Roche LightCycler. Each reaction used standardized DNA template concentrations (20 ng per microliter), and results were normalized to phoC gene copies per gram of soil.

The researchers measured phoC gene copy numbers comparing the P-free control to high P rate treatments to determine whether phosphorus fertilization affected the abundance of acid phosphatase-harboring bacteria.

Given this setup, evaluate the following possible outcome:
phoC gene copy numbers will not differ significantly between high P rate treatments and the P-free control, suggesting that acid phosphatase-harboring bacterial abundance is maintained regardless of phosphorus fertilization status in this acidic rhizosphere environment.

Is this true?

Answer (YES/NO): YES